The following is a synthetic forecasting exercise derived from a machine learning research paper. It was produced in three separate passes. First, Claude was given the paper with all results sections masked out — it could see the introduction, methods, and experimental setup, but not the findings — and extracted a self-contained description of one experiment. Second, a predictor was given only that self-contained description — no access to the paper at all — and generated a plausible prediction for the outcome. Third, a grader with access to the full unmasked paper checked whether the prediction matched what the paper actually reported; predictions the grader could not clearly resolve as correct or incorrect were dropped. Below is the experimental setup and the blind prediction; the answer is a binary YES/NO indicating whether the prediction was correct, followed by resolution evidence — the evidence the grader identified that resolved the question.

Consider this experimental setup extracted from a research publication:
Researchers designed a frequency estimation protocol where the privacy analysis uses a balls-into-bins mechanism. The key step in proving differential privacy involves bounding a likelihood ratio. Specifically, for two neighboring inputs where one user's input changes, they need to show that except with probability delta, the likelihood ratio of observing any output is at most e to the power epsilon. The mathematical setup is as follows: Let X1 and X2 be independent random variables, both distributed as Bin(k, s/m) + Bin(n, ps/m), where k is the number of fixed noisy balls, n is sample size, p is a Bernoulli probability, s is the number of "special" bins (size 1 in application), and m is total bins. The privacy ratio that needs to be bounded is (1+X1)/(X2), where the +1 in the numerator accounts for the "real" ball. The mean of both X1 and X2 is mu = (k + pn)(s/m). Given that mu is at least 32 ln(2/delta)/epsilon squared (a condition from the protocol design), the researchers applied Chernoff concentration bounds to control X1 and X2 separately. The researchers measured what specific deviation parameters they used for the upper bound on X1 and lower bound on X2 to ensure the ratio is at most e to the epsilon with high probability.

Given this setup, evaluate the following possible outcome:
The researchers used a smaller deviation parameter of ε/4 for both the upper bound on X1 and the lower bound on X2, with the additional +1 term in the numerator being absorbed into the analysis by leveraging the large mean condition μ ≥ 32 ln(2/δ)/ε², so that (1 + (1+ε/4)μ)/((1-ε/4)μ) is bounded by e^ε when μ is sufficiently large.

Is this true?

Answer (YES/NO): NO